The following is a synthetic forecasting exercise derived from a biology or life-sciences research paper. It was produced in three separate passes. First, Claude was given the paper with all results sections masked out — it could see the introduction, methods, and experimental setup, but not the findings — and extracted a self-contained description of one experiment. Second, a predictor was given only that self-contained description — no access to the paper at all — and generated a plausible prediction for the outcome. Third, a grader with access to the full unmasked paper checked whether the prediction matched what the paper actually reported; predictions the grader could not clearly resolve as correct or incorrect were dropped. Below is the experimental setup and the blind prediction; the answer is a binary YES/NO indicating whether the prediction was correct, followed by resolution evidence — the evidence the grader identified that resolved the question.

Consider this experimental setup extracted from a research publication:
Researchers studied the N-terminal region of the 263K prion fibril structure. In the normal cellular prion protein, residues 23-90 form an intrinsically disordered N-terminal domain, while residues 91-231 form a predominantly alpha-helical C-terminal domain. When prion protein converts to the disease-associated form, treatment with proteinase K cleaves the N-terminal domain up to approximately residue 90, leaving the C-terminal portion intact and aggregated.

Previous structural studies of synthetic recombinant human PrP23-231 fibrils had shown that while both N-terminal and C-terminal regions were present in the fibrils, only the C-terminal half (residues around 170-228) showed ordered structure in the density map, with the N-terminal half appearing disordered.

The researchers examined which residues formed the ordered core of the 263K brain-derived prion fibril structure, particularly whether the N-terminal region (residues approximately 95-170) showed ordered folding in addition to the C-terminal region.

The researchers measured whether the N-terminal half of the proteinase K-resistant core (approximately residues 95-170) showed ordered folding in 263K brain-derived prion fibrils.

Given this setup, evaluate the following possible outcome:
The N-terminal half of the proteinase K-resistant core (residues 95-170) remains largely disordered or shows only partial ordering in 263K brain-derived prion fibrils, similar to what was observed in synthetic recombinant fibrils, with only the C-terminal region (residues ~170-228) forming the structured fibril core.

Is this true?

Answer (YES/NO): NO